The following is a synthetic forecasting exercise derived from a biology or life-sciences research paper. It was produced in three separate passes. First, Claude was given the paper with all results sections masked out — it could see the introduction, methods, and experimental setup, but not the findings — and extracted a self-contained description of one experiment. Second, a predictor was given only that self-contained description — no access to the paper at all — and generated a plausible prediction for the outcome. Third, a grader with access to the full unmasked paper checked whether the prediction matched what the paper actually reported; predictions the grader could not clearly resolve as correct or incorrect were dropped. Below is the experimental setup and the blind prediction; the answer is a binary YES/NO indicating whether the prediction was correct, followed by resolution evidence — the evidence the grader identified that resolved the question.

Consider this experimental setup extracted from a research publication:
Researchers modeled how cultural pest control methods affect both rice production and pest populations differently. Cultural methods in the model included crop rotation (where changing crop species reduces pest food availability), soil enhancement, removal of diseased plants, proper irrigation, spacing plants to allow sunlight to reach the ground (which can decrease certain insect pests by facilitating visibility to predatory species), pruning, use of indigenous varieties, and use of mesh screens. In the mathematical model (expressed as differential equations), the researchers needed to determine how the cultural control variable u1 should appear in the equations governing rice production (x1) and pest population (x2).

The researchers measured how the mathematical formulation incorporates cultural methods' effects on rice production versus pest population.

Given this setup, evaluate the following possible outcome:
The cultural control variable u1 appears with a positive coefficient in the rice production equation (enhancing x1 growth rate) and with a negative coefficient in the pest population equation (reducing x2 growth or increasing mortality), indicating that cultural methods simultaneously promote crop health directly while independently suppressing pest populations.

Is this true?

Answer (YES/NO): YES